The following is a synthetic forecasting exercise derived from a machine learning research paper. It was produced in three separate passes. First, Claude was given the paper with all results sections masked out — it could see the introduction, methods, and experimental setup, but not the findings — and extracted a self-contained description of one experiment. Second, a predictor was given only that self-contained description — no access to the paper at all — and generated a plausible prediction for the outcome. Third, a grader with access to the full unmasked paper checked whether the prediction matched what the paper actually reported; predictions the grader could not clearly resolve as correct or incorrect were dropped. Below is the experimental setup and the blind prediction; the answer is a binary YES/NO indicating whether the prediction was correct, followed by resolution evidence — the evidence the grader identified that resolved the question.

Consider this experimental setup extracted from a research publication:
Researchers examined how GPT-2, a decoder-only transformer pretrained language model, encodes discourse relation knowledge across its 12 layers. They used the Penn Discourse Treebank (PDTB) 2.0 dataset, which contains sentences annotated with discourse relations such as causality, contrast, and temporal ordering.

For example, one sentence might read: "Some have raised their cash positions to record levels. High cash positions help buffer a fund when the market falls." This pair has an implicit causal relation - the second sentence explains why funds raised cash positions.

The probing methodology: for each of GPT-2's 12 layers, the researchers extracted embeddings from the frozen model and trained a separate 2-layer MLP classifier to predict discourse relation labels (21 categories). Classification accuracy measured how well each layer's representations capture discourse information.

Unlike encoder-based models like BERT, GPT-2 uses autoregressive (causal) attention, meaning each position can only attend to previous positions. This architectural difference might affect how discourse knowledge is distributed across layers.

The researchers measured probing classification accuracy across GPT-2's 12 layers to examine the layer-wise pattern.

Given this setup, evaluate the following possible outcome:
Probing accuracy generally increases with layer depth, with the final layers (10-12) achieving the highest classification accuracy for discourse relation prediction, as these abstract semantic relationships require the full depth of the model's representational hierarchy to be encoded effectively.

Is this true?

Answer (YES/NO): NO